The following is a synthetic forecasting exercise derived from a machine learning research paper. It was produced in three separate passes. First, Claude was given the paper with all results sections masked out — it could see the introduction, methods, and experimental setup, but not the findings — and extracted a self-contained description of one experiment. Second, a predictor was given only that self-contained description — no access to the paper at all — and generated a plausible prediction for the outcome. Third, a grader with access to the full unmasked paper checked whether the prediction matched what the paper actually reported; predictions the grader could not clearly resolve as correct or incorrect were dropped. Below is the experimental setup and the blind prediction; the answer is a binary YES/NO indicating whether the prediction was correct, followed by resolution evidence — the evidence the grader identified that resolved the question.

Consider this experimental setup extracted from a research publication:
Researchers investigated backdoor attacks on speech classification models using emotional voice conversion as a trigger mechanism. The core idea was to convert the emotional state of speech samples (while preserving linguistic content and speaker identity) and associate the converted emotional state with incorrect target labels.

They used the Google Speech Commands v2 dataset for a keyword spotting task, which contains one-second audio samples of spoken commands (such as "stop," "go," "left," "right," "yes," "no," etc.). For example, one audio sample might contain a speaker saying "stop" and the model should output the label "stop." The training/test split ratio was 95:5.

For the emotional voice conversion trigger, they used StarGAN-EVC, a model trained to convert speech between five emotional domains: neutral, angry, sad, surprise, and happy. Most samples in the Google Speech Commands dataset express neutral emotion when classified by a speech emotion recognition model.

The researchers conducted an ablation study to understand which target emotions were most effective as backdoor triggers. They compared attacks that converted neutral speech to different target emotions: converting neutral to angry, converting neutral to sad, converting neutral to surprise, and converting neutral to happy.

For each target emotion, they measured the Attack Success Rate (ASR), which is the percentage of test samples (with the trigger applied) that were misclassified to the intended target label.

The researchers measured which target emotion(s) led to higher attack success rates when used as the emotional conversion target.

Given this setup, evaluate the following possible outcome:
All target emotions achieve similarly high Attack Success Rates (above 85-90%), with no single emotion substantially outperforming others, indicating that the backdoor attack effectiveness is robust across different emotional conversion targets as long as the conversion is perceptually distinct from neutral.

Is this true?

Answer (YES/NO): NO